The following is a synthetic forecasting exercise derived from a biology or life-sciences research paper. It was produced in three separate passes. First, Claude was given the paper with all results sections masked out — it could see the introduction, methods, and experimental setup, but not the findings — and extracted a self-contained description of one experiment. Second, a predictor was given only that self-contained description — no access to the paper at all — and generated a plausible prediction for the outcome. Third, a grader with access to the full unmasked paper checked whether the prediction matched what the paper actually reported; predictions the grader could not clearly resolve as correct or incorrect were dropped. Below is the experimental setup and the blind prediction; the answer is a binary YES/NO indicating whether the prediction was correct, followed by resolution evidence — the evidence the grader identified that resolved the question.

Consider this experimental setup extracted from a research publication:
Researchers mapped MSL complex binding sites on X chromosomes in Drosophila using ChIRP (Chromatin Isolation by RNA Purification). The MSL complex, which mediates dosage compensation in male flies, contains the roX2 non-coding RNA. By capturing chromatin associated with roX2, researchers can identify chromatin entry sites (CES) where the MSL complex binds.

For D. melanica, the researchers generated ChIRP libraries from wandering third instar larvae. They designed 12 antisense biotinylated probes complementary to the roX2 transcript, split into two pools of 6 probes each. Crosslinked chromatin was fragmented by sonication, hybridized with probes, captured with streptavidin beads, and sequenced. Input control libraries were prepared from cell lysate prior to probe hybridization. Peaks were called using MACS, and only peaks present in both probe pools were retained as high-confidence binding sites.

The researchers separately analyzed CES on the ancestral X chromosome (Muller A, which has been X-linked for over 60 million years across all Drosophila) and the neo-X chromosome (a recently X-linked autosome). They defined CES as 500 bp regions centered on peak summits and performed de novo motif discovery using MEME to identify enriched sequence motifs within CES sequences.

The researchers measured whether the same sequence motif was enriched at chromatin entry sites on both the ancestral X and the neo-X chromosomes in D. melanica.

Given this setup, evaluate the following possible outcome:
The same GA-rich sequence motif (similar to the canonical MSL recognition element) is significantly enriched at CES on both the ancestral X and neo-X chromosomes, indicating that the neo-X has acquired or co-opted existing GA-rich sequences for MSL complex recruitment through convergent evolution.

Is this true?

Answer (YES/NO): YES